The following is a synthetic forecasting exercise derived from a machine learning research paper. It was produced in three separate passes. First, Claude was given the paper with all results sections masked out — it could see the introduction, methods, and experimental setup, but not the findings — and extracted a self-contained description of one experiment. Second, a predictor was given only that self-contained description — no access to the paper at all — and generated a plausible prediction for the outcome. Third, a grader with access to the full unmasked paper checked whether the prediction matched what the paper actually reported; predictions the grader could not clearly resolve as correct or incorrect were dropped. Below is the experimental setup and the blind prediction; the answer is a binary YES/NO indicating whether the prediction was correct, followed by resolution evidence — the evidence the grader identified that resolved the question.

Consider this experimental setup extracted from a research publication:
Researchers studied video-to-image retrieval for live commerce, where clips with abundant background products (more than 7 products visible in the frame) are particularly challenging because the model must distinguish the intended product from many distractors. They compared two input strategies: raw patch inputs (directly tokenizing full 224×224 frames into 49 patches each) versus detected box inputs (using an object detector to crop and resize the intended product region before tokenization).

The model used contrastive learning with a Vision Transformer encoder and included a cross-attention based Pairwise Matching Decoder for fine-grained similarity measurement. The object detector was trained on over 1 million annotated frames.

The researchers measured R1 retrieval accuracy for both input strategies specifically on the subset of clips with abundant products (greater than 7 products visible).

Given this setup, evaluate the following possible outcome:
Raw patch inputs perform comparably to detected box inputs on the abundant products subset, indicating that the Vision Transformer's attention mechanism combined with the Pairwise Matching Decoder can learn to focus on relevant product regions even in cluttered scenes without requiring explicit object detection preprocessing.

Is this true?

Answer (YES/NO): NO